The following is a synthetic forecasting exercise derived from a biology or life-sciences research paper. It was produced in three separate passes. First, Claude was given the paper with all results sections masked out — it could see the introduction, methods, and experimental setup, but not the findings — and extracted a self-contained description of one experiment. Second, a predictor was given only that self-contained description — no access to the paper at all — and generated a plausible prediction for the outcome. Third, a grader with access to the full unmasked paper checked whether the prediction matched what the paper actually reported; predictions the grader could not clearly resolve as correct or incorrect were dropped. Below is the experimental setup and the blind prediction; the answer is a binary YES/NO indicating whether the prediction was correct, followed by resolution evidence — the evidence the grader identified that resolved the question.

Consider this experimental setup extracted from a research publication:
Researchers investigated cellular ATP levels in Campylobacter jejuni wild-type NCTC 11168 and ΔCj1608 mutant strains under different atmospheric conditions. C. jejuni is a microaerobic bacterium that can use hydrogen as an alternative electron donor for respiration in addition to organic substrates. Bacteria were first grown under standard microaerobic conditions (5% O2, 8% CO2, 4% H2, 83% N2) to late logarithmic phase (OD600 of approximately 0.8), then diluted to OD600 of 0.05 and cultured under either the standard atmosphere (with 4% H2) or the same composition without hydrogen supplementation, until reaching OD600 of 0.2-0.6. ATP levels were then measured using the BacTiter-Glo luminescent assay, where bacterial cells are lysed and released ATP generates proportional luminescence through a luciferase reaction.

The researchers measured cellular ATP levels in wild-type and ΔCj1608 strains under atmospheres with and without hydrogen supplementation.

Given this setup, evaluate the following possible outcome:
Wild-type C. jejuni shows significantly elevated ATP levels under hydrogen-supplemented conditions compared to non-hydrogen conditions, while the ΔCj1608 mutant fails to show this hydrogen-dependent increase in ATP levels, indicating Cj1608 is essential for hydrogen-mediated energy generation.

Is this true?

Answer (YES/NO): NO